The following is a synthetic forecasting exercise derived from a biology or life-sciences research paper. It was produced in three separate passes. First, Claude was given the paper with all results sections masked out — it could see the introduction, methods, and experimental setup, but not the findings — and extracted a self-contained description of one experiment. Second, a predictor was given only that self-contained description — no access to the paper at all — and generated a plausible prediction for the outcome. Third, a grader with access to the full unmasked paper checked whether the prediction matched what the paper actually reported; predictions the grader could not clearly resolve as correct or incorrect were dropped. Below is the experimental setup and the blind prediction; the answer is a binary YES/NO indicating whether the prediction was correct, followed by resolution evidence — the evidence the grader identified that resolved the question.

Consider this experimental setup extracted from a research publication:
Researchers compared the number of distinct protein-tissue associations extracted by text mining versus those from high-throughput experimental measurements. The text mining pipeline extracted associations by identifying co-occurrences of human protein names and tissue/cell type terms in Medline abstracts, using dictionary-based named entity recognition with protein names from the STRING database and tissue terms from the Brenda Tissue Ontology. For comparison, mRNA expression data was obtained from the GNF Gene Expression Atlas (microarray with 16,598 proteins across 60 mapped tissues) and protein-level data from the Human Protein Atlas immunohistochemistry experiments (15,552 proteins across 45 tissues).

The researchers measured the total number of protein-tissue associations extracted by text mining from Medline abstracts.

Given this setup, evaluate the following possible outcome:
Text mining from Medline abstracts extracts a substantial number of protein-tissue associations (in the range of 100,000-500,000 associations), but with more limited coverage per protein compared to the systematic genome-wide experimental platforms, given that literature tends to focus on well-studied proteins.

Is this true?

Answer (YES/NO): NO